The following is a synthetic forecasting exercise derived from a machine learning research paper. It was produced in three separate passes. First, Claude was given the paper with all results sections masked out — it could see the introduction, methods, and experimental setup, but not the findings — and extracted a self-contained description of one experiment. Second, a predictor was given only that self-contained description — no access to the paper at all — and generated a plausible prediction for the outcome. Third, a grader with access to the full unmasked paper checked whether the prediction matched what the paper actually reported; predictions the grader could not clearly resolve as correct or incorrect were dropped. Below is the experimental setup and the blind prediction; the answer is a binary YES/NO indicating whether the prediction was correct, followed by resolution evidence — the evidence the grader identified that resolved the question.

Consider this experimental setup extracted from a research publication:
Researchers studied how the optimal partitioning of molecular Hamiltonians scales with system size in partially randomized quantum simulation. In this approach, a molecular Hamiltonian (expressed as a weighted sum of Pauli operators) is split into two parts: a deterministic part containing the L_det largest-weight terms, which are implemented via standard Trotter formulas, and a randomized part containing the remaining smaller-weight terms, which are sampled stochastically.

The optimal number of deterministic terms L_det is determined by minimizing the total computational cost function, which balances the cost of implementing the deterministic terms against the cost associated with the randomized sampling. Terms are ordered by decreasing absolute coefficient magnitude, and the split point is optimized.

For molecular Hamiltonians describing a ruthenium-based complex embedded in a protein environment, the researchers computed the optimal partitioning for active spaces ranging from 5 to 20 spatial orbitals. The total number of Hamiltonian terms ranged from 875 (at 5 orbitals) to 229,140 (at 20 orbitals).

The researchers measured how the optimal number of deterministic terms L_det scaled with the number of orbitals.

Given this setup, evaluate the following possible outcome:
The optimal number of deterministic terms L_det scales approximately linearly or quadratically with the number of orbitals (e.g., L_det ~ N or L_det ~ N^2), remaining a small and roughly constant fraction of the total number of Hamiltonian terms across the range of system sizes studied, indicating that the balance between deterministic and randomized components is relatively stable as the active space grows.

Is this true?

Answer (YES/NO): NO